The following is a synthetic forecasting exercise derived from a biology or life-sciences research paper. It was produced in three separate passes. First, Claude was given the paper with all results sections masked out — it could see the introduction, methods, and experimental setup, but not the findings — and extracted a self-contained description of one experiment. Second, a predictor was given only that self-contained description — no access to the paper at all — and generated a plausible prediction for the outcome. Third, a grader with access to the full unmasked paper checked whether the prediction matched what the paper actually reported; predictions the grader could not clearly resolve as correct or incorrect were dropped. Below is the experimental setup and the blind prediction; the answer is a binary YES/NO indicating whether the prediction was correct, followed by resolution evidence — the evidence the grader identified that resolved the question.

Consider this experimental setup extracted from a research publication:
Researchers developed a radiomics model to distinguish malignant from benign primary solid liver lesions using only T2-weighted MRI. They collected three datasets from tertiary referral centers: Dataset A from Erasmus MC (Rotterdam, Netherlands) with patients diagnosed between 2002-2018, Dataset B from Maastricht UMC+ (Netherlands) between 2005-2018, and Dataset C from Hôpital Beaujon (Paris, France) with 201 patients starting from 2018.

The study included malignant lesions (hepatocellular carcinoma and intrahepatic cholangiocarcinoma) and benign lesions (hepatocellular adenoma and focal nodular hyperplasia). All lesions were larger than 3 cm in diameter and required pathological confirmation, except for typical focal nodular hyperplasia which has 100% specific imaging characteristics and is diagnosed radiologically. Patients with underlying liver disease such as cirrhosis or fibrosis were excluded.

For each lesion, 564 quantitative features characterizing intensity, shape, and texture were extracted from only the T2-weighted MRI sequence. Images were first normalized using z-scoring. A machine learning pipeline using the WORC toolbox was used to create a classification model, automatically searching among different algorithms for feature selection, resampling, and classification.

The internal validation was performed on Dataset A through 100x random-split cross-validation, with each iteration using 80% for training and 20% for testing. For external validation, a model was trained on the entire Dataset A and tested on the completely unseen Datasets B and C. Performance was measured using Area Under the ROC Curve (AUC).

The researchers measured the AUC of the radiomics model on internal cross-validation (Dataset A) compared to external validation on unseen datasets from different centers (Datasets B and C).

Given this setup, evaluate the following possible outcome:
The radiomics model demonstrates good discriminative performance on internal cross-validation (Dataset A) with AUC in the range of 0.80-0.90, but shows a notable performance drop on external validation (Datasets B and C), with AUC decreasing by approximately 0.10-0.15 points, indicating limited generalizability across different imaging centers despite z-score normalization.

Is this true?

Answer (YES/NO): NO